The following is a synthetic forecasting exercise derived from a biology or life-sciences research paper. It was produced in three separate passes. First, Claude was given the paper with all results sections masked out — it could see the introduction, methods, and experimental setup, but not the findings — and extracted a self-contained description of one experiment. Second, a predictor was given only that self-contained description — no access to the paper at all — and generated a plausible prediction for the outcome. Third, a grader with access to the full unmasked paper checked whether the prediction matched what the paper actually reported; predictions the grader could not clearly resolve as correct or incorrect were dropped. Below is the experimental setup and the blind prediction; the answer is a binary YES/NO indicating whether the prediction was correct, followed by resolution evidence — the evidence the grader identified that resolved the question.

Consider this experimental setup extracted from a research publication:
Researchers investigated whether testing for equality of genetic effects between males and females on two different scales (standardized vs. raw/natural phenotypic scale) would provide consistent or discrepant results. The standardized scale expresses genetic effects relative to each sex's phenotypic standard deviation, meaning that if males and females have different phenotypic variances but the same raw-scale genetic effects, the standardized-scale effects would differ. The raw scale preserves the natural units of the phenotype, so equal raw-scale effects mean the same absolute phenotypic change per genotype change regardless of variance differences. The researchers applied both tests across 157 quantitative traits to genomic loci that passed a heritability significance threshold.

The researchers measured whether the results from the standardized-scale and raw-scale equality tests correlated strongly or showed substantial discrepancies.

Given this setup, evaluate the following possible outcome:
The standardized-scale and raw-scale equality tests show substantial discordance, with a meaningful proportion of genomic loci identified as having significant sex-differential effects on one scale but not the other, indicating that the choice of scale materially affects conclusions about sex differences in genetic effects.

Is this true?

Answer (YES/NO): NO